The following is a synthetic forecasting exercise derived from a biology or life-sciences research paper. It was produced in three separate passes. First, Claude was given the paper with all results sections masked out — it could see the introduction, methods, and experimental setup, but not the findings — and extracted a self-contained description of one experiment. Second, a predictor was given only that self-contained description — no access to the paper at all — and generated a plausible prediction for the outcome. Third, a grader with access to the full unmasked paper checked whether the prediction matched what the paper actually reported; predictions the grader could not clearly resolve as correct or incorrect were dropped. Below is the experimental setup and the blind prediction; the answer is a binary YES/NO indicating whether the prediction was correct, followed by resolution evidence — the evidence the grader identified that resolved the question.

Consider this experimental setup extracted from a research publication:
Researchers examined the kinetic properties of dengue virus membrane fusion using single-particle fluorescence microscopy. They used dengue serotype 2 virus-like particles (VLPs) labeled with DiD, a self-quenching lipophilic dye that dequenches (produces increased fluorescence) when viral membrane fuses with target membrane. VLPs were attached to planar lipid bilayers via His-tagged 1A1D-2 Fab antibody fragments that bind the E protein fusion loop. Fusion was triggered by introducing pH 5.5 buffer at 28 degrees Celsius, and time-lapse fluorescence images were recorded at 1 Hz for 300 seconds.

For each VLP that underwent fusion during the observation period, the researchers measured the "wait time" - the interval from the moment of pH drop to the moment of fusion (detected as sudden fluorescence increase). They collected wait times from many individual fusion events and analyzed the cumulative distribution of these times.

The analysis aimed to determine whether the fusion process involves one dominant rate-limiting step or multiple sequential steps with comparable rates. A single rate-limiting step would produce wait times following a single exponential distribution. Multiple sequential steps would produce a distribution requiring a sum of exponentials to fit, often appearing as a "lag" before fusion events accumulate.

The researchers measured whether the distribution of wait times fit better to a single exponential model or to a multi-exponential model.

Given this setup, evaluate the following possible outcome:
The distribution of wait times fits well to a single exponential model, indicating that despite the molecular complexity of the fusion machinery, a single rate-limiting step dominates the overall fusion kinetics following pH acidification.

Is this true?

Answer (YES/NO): YES